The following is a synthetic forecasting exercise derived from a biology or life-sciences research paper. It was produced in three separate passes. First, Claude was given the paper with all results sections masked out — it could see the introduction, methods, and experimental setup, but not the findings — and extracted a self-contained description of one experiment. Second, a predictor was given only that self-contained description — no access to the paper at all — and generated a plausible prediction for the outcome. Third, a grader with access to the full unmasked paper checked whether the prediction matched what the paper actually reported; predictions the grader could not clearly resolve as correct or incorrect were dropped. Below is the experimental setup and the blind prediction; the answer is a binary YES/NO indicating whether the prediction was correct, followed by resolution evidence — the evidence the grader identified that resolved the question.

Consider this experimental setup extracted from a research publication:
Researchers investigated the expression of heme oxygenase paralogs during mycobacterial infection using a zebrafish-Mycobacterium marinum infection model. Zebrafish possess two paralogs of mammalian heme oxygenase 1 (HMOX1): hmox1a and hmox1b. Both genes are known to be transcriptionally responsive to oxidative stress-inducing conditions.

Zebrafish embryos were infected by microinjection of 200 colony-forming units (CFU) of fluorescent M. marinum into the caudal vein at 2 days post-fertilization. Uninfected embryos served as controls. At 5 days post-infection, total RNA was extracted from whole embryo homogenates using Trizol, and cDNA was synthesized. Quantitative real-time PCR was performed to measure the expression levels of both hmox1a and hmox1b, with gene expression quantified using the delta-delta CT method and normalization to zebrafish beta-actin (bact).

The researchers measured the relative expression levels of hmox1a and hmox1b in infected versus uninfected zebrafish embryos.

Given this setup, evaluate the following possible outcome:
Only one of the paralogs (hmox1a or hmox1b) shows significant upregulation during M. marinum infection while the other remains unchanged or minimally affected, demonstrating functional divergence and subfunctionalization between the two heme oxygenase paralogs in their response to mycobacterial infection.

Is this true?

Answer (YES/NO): YES